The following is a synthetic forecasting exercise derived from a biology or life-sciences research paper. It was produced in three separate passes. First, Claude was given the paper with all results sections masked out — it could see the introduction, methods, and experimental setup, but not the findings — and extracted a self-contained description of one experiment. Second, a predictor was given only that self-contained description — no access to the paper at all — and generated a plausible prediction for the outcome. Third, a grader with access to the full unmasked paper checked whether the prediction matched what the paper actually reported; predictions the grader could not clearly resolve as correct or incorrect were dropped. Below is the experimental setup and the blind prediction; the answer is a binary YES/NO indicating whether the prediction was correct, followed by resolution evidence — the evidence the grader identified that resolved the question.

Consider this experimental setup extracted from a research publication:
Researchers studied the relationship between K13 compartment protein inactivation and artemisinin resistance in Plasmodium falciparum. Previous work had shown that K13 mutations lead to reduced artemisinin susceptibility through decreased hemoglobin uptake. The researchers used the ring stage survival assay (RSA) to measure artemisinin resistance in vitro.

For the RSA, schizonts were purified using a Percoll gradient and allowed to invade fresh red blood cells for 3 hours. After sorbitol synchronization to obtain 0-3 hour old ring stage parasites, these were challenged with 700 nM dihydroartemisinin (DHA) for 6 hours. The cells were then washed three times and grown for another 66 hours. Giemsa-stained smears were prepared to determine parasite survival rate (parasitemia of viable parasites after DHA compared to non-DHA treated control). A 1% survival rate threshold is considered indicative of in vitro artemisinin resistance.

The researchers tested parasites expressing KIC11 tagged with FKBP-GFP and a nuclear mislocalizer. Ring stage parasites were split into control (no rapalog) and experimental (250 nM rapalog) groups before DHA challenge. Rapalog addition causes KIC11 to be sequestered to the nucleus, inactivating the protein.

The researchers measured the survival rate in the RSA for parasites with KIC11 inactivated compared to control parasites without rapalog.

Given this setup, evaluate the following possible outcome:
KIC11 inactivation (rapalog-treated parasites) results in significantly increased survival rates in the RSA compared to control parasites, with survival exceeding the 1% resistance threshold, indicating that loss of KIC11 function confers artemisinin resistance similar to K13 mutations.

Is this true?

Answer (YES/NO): NO